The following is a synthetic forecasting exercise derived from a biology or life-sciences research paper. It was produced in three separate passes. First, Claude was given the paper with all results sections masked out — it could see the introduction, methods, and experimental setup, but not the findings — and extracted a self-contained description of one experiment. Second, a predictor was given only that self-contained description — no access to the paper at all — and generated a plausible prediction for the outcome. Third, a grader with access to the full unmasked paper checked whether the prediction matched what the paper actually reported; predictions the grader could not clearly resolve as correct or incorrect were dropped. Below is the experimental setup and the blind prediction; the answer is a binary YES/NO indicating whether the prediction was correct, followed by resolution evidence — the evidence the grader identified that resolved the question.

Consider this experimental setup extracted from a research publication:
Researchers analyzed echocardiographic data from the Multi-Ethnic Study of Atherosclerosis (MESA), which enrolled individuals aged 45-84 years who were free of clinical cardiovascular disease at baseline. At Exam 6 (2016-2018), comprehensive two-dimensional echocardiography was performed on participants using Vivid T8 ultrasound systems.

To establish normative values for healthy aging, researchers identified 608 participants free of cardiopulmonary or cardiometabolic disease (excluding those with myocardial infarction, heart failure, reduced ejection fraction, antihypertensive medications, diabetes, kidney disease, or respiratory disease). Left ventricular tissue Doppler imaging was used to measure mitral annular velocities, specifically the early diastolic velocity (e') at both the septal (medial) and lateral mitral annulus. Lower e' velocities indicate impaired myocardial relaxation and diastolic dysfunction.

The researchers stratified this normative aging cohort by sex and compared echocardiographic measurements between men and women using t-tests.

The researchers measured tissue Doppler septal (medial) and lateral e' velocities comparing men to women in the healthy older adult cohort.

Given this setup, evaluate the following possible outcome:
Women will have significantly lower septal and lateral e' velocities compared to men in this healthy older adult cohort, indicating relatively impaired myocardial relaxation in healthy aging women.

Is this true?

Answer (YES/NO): NO